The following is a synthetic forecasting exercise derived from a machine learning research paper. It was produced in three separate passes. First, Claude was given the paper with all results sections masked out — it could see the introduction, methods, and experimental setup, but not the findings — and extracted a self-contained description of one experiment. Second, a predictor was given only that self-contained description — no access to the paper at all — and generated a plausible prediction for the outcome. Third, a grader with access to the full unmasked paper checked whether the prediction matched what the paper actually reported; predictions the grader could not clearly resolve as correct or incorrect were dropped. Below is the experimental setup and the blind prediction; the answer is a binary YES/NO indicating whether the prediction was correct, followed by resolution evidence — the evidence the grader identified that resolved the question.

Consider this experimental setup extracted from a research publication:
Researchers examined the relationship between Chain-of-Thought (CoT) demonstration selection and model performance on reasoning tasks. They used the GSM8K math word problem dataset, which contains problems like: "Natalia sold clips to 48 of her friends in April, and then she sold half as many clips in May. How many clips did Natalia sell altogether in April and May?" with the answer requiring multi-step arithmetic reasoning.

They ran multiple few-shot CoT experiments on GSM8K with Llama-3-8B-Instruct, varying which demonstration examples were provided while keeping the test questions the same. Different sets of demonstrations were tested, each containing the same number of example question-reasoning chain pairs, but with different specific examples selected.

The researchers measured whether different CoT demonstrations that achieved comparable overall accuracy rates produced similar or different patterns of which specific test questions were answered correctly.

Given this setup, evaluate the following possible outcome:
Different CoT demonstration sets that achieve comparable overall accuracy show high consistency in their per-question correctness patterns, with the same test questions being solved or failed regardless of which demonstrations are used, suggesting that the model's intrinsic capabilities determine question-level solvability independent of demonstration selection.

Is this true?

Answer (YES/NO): NO